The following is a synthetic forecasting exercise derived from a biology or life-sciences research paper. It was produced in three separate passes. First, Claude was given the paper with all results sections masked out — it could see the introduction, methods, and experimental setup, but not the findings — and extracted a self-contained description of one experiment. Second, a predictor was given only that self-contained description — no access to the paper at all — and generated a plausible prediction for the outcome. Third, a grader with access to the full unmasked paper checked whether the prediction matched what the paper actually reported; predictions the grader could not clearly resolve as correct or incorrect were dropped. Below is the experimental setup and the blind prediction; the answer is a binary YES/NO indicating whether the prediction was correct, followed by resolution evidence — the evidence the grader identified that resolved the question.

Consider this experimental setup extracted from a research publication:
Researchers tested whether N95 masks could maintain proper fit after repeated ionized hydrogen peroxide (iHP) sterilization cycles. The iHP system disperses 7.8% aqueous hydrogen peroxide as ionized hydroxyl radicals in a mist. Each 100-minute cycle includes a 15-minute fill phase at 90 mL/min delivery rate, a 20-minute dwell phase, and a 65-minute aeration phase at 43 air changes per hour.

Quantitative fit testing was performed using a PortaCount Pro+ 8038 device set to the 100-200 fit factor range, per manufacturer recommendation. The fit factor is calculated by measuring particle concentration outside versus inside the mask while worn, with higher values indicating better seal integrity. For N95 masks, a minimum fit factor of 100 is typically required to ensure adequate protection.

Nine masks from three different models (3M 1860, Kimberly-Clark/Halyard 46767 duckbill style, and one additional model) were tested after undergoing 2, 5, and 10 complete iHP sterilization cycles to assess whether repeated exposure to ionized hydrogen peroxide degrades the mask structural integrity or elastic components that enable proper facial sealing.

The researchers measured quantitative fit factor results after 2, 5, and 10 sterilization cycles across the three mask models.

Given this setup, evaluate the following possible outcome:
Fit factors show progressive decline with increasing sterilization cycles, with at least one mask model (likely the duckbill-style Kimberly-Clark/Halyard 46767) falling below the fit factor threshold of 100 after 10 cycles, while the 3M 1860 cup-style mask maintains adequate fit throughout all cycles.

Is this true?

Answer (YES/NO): NO